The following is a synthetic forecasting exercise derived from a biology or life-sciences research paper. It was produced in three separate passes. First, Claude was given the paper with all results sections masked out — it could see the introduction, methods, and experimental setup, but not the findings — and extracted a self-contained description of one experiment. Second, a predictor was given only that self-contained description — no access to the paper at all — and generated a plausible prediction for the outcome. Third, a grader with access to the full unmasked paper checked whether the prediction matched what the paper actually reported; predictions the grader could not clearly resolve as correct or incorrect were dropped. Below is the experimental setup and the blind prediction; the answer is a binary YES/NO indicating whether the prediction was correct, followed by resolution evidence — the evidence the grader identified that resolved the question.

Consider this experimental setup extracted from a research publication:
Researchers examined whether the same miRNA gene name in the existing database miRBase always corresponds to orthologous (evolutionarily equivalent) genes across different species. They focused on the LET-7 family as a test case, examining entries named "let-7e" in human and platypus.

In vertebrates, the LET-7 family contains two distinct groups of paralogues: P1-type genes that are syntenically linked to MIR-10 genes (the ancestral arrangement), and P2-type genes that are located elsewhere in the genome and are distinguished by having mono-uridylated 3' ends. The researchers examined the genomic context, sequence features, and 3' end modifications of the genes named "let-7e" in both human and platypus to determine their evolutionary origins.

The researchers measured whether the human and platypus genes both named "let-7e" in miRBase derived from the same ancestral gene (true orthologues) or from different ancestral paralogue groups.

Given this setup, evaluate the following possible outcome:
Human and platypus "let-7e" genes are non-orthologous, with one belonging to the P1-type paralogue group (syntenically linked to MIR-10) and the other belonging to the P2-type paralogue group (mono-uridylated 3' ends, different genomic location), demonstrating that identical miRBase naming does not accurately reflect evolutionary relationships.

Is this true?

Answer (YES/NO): YES